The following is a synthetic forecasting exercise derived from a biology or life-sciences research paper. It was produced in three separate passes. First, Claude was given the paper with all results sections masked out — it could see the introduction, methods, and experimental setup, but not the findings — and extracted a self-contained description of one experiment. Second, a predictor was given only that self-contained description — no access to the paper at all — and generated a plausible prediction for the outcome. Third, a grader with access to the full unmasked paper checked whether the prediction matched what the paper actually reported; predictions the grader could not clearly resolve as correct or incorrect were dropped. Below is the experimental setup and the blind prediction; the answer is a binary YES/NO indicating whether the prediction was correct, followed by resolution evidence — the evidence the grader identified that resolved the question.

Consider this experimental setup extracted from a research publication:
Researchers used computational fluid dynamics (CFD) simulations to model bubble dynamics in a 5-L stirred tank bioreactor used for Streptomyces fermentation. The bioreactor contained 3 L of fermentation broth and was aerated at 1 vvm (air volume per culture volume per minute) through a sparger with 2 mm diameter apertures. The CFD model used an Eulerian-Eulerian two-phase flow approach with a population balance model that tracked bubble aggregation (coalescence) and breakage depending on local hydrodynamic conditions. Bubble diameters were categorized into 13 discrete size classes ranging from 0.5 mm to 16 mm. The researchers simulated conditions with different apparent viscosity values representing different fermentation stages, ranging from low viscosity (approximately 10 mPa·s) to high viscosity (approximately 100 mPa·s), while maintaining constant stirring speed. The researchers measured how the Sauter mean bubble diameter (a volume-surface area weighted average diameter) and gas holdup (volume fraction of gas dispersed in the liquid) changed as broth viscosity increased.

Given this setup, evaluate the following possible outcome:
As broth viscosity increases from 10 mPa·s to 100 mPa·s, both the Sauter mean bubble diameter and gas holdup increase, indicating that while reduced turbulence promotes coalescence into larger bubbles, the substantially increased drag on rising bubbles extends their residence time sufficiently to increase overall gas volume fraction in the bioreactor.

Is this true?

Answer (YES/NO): YES